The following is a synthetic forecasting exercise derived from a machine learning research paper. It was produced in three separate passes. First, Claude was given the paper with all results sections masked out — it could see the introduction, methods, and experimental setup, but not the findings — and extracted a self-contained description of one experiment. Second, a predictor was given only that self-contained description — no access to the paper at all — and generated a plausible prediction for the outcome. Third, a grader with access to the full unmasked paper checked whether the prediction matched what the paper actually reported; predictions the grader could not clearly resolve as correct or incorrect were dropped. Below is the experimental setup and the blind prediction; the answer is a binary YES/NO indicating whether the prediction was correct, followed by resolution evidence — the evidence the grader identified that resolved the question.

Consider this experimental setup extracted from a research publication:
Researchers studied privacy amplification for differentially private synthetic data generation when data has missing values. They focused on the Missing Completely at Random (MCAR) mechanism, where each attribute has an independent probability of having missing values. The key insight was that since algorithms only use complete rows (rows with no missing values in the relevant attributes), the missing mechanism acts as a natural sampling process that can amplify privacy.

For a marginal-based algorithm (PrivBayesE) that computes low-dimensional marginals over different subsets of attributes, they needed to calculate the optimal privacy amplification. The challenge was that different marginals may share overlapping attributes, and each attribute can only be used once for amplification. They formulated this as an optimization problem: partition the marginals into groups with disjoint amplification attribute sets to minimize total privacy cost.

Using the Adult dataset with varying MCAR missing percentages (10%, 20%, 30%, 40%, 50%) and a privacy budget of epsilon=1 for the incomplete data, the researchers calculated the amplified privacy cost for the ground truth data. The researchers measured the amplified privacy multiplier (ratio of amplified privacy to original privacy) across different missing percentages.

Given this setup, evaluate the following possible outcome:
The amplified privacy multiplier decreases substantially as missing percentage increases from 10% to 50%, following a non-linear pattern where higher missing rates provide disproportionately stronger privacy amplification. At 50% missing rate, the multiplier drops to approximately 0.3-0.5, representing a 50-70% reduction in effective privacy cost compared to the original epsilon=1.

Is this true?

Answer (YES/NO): NO